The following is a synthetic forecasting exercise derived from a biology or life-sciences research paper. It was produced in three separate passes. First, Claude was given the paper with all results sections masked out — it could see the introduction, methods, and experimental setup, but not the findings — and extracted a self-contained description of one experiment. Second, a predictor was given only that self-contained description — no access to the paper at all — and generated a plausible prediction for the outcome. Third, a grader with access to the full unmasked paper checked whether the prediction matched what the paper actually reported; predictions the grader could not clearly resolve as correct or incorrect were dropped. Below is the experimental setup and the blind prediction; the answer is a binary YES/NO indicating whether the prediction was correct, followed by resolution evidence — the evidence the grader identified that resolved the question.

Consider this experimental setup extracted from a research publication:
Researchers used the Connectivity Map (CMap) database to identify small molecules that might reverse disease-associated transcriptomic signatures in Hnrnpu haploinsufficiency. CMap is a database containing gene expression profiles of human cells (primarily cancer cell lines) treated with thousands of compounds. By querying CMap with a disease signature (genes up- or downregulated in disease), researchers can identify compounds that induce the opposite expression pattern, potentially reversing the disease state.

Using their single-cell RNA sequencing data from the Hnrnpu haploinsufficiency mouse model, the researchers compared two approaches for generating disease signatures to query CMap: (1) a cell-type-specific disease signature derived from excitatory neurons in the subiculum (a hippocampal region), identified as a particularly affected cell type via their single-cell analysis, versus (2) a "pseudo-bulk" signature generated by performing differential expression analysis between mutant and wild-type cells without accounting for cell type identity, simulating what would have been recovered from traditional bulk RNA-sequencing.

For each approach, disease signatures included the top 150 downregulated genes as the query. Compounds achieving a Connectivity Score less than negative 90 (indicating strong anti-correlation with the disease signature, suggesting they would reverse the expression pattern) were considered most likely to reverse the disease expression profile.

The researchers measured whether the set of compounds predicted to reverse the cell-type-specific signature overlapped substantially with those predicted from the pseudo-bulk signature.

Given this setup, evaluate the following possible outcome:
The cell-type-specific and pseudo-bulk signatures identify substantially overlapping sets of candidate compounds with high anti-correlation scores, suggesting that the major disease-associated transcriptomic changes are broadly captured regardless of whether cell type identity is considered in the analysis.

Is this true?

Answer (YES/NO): NO